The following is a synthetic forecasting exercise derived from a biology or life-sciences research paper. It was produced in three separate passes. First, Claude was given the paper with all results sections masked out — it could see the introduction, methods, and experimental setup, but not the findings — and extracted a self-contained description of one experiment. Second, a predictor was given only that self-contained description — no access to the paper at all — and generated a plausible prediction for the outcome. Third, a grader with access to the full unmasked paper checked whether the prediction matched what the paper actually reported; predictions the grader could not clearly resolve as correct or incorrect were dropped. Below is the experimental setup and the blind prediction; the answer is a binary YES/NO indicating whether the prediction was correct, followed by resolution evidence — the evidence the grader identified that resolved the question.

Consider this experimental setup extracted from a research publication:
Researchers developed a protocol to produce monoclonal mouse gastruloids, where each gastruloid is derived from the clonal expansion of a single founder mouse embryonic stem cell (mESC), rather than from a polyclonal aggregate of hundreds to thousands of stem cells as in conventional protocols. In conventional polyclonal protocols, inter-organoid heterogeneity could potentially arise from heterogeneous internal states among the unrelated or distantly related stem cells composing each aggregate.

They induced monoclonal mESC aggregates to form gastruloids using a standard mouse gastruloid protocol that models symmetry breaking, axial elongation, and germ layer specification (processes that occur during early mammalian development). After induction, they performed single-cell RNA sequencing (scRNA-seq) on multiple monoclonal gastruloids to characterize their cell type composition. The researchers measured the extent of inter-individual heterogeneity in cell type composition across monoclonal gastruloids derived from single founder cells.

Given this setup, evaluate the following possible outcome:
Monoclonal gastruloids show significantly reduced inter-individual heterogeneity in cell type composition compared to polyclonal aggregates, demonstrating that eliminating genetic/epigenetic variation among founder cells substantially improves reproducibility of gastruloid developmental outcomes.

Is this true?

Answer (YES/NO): NO